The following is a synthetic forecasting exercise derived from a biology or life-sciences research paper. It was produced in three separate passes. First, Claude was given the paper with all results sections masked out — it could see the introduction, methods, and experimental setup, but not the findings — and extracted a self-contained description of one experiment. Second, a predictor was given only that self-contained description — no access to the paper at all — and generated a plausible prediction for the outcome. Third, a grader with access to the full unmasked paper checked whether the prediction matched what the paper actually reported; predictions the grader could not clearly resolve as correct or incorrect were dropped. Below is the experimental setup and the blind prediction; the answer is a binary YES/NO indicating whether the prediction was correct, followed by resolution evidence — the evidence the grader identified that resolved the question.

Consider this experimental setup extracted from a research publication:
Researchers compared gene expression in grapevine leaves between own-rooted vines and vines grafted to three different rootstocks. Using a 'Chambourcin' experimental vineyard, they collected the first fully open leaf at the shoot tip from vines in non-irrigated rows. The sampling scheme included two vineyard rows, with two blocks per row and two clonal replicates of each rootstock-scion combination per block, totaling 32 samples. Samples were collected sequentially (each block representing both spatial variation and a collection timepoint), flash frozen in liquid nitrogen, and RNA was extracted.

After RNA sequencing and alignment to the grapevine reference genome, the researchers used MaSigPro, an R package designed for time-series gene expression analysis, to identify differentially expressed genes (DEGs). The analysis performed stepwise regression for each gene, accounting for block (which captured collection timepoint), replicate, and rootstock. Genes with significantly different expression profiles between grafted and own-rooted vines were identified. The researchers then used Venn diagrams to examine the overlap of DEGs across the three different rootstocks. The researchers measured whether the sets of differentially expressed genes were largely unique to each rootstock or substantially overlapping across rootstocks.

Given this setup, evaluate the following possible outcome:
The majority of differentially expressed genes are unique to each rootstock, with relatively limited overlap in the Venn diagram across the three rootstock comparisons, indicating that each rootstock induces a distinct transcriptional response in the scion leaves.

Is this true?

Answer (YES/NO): YES